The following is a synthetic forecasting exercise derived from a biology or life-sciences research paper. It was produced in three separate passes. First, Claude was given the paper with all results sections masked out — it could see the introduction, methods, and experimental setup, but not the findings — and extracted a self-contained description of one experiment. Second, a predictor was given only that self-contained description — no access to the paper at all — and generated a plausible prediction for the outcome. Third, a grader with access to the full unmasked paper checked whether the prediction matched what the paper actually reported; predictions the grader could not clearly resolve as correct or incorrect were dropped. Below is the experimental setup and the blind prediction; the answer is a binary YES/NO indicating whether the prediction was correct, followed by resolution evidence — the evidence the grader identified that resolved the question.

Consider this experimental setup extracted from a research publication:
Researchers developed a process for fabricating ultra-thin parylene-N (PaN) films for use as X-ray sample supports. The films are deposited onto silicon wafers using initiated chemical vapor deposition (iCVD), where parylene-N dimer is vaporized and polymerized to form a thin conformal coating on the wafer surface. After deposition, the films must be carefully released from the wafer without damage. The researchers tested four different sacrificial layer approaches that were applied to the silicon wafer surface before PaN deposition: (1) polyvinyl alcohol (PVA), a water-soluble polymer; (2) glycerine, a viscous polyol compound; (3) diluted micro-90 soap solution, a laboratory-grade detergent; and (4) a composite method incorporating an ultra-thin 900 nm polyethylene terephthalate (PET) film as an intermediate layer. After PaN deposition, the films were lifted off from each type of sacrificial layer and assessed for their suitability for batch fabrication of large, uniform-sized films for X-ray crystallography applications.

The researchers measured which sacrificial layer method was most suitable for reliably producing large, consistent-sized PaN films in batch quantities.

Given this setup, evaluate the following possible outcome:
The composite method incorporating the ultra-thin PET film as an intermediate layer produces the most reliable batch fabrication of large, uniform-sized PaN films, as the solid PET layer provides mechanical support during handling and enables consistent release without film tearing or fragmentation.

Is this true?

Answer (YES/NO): NO